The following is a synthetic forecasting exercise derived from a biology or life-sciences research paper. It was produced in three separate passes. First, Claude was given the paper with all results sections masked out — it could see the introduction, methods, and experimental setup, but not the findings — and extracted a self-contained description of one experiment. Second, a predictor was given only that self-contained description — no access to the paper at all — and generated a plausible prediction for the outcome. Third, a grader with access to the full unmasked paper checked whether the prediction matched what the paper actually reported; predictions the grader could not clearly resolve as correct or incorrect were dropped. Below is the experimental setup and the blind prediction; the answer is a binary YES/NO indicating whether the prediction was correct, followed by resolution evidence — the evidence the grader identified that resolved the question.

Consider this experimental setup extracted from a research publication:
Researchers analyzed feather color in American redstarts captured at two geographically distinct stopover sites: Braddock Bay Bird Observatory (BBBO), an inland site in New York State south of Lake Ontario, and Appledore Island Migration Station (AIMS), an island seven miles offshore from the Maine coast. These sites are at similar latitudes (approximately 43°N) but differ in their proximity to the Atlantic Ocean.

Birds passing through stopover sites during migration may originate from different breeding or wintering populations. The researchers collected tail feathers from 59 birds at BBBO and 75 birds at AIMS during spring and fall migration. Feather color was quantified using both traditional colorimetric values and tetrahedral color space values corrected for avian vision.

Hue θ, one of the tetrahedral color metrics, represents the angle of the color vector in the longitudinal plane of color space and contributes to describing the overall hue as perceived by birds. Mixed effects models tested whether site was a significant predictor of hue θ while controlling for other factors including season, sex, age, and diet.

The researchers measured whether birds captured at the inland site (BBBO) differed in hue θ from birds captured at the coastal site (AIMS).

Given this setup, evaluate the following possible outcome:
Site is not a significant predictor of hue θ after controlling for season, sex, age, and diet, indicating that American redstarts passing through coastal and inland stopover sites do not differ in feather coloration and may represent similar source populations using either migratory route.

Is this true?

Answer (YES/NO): NO